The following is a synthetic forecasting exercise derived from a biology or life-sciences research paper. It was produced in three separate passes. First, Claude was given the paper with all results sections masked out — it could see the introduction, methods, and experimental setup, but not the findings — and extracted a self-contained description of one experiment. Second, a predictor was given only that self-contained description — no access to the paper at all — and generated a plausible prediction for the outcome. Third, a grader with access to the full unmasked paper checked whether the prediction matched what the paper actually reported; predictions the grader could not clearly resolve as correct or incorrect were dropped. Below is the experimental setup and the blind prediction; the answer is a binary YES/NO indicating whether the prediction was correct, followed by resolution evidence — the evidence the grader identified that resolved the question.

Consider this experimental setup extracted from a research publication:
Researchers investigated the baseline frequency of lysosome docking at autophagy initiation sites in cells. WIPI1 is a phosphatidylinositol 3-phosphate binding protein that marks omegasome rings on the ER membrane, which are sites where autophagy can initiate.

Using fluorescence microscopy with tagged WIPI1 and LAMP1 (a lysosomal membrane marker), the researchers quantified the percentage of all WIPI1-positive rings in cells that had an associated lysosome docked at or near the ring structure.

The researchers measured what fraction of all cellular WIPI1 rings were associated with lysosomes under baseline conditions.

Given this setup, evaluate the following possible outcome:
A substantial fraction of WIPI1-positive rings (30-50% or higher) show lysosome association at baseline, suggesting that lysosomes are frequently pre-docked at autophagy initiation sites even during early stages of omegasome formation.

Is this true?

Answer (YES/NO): NO